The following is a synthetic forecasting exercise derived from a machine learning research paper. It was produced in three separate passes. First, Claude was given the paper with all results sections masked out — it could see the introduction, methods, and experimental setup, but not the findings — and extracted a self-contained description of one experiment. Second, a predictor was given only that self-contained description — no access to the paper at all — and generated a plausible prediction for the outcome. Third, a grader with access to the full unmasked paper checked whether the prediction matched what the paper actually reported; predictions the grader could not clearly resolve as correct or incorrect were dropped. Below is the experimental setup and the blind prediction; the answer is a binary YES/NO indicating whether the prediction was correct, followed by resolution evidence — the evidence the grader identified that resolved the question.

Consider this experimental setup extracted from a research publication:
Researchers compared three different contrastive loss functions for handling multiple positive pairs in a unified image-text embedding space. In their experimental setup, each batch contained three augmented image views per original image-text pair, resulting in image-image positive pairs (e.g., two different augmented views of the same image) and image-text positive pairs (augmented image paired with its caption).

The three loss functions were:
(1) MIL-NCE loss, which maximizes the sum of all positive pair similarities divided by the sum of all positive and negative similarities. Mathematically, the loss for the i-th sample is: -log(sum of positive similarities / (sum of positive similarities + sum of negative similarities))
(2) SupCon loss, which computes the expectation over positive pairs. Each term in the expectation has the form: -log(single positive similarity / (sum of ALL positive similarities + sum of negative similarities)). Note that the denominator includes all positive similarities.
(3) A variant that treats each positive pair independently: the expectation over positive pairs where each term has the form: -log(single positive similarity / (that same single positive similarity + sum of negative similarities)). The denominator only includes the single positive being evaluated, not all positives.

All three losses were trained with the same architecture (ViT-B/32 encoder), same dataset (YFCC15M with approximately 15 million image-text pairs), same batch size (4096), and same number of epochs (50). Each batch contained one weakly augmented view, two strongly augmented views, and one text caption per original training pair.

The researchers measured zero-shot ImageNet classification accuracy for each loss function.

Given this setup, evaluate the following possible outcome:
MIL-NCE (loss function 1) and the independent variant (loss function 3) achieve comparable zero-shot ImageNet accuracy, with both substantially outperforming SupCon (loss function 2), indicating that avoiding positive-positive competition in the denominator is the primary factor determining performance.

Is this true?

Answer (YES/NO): NO